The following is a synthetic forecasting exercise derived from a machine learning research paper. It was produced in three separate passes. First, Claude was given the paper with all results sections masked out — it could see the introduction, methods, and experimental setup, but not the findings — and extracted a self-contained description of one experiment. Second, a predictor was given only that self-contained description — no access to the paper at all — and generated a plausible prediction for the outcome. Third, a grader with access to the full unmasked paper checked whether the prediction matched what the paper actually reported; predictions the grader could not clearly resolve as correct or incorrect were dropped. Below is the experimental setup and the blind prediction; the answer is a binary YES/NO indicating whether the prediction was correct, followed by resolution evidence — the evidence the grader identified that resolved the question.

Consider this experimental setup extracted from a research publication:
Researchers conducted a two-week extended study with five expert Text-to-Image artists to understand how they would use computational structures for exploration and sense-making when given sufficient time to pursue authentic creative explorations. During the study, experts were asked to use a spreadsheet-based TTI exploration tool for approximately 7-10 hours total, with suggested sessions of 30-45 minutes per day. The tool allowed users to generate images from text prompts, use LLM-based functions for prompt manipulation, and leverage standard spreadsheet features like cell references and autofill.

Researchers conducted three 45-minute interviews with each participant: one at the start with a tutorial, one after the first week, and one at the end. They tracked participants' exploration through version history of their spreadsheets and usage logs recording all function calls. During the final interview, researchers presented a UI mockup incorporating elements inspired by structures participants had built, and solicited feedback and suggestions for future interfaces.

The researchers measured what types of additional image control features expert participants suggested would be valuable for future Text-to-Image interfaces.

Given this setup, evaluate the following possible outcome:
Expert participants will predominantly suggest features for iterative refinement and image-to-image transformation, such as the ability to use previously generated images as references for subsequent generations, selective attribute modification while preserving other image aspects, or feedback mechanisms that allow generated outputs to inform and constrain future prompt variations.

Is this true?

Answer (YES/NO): NO